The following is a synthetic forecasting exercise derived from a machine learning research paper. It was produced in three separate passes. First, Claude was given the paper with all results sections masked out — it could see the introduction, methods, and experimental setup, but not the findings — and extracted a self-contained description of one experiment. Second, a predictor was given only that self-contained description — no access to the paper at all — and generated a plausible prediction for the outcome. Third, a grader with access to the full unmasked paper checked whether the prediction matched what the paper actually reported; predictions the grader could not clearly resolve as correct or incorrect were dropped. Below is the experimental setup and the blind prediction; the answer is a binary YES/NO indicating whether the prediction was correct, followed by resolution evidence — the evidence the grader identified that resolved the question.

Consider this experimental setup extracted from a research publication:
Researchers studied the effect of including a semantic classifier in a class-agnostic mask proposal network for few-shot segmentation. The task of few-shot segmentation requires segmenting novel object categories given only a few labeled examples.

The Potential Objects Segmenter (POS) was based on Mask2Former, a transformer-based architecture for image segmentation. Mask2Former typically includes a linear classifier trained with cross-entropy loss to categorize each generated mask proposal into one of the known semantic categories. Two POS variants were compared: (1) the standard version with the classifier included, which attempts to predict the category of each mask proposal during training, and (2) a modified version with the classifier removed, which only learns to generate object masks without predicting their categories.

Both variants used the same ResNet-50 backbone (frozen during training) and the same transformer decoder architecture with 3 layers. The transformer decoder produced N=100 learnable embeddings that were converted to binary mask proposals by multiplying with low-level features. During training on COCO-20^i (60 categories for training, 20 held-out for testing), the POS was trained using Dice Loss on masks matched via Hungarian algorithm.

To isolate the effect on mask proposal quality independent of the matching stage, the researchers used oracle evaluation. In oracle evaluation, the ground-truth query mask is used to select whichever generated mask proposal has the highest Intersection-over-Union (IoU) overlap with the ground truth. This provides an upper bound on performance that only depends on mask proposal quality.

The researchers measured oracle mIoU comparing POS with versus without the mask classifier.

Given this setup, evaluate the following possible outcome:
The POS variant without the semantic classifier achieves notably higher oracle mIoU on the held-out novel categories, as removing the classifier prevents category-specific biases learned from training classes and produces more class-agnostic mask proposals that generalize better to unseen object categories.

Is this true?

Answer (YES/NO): YES